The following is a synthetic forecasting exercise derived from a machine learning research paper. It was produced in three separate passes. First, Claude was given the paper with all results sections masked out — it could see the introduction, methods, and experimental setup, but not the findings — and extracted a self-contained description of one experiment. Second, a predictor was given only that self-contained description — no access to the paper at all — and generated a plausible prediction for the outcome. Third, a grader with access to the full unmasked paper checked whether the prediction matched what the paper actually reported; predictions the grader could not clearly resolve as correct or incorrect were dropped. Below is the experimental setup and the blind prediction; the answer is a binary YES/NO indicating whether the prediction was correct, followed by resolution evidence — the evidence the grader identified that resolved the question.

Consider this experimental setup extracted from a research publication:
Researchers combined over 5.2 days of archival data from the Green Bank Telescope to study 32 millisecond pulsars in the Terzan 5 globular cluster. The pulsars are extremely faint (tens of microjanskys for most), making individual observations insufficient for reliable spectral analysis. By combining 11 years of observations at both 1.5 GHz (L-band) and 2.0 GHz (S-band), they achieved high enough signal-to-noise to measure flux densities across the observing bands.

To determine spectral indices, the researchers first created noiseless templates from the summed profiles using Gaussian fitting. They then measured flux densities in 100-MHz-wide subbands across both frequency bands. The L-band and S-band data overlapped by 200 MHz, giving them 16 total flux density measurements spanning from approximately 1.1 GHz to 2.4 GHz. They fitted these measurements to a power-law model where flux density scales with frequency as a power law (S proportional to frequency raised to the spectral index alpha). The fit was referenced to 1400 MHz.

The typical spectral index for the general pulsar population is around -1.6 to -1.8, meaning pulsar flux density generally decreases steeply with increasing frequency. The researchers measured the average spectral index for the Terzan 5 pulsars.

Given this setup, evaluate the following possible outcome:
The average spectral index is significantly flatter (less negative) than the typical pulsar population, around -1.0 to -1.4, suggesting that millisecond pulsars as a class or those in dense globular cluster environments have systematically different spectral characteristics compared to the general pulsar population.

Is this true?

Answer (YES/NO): YES